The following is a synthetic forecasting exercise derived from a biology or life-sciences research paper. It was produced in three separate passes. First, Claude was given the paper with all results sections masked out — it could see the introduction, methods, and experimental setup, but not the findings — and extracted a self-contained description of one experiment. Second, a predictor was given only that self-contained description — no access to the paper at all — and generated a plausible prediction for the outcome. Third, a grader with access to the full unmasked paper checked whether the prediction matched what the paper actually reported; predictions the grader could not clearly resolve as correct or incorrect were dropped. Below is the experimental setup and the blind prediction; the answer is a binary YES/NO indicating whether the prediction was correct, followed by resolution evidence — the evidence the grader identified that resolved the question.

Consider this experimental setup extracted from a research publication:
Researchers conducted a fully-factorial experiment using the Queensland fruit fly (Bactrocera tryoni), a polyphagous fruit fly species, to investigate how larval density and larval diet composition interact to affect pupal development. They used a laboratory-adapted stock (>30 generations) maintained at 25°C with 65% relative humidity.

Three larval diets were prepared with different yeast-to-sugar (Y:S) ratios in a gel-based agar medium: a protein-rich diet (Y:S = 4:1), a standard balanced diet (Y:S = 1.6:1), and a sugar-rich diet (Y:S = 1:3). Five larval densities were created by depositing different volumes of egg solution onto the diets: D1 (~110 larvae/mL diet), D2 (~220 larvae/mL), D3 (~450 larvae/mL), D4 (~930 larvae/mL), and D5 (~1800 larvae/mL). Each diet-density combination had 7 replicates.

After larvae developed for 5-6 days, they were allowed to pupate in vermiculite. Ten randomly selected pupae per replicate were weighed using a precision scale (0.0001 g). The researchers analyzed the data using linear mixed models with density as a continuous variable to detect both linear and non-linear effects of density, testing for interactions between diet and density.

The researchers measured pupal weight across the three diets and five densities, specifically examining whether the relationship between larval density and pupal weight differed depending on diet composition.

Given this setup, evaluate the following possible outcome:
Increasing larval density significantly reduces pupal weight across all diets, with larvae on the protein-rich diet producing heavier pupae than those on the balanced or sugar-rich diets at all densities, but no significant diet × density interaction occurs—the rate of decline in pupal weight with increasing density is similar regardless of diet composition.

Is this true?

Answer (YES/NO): NO